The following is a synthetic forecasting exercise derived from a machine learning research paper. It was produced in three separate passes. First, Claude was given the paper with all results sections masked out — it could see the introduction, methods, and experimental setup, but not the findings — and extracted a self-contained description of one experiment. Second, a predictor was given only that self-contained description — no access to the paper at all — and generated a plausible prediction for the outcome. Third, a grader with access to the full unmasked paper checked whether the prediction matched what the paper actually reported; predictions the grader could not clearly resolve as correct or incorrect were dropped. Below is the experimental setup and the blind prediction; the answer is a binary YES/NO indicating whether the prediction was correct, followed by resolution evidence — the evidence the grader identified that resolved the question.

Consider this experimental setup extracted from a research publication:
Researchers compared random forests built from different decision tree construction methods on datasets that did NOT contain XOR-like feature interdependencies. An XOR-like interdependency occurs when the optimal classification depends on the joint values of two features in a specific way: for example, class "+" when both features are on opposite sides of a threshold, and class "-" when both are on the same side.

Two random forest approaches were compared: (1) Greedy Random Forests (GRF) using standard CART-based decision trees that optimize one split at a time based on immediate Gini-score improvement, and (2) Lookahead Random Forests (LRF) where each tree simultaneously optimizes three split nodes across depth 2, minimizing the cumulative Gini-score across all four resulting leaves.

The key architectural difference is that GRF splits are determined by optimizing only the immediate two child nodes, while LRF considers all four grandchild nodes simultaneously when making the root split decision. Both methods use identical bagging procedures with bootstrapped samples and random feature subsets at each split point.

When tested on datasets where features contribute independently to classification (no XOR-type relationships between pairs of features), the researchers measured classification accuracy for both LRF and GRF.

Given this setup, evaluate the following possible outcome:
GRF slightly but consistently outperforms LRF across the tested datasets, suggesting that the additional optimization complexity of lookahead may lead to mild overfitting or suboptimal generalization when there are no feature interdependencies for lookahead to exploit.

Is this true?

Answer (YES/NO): NO